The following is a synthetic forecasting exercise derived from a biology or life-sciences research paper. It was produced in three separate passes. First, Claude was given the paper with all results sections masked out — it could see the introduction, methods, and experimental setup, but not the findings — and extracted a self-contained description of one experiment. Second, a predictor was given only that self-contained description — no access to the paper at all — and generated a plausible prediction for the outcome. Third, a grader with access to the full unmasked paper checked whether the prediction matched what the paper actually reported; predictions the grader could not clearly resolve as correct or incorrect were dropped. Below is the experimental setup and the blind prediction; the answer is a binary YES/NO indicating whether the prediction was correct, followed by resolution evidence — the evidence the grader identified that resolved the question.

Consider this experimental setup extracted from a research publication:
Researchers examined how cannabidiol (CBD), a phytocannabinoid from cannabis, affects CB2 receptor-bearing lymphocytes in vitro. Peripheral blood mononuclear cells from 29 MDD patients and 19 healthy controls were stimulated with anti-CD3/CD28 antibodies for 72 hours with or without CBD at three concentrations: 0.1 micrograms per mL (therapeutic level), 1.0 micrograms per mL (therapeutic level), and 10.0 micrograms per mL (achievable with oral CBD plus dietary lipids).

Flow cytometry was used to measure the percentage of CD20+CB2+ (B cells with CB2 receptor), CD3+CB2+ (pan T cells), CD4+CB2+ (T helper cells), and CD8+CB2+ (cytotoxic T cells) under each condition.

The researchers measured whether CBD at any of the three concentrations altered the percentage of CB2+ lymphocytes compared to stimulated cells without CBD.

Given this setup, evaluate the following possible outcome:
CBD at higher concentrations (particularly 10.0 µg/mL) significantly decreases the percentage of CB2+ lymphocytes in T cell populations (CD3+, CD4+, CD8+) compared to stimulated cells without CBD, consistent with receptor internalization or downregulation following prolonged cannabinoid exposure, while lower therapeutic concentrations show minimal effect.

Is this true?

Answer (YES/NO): NO